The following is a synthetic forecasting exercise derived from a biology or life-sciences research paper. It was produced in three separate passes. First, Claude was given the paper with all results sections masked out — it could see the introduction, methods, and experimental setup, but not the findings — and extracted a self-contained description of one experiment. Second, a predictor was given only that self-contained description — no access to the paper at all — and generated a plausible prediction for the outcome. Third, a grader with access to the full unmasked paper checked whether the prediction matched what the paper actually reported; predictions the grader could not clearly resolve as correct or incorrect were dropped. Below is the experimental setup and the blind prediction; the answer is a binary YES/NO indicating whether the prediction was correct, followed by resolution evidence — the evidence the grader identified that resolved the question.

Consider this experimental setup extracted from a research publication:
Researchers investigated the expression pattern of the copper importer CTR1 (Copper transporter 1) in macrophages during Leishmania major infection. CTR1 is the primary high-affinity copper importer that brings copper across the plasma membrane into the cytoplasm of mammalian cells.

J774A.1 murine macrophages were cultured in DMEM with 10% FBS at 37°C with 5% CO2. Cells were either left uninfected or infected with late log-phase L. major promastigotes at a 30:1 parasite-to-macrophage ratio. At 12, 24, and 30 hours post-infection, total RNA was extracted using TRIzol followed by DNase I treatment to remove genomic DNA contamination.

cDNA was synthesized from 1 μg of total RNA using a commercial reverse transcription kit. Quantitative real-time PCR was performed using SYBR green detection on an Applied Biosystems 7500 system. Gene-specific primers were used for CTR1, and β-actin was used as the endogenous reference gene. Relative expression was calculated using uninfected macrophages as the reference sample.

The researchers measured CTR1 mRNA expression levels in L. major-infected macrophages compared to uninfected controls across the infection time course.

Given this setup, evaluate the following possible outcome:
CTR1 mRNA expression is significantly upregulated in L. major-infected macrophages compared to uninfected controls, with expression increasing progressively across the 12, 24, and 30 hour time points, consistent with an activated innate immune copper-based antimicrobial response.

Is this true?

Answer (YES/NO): NO